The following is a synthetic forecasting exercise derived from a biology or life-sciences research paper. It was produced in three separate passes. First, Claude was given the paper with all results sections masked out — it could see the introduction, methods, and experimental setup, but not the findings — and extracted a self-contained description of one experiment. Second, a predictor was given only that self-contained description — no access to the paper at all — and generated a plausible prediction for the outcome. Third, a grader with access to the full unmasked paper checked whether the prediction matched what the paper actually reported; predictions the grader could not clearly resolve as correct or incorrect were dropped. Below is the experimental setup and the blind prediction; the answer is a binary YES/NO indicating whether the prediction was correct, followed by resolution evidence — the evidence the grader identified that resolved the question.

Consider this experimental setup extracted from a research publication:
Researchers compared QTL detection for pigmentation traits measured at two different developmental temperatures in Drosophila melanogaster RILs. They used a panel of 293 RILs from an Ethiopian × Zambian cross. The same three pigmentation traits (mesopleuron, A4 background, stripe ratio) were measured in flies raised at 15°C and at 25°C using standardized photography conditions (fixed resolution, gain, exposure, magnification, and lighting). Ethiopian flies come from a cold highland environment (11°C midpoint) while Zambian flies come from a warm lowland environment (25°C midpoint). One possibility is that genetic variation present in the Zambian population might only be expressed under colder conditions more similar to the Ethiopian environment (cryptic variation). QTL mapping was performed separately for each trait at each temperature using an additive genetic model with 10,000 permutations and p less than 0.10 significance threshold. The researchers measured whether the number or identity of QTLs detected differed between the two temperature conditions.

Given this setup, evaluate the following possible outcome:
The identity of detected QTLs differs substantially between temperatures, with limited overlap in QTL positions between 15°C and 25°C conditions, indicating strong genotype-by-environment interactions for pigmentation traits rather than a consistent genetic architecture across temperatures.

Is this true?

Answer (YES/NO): NO